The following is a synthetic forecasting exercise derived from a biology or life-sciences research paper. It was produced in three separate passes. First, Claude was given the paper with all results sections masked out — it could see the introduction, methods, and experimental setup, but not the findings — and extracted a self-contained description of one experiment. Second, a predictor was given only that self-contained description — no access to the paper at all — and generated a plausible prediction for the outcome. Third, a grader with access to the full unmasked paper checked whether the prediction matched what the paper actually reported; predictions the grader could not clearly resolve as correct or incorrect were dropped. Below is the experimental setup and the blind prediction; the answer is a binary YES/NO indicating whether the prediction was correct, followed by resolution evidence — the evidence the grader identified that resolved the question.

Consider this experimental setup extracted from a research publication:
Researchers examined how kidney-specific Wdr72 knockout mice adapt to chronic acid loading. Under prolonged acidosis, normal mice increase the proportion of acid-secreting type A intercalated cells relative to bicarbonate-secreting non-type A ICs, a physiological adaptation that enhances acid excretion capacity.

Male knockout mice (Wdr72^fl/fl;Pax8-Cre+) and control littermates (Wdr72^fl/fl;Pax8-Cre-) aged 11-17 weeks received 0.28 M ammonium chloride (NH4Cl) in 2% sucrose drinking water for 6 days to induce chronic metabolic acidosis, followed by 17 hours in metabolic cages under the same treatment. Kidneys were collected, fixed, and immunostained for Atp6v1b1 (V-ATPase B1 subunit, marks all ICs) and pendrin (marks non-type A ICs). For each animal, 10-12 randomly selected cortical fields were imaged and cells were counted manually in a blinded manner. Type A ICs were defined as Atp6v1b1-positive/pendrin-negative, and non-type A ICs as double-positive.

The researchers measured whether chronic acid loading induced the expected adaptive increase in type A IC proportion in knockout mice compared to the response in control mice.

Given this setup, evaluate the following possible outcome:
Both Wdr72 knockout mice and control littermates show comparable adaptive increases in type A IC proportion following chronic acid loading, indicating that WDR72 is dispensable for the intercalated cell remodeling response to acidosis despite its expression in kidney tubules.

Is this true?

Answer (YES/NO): NO